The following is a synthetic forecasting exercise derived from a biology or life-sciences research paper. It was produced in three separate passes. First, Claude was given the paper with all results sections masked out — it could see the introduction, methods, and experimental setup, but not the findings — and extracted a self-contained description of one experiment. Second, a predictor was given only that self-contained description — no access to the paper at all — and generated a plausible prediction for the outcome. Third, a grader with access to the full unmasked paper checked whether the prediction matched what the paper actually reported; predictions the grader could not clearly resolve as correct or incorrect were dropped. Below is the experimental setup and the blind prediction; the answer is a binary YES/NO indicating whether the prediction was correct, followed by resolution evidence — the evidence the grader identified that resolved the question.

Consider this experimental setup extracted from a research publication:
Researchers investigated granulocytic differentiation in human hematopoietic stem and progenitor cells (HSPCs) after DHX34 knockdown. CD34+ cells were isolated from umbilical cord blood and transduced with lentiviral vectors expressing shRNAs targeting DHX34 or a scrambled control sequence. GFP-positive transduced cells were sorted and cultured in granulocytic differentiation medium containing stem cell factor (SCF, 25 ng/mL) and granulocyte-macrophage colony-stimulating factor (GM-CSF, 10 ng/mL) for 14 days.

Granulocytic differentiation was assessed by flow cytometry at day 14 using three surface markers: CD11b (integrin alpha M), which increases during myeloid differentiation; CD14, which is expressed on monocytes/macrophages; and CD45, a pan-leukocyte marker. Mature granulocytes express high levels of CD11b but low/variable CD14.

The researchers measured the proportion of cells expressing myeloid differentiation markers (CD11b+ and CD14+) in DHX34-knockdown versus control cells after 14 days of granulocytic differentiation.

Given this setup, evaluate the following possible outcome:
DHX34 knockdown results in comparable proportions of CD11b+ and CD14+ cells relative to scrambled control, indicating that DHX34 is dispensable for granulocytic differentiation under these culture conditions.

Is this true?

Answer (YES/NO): NO